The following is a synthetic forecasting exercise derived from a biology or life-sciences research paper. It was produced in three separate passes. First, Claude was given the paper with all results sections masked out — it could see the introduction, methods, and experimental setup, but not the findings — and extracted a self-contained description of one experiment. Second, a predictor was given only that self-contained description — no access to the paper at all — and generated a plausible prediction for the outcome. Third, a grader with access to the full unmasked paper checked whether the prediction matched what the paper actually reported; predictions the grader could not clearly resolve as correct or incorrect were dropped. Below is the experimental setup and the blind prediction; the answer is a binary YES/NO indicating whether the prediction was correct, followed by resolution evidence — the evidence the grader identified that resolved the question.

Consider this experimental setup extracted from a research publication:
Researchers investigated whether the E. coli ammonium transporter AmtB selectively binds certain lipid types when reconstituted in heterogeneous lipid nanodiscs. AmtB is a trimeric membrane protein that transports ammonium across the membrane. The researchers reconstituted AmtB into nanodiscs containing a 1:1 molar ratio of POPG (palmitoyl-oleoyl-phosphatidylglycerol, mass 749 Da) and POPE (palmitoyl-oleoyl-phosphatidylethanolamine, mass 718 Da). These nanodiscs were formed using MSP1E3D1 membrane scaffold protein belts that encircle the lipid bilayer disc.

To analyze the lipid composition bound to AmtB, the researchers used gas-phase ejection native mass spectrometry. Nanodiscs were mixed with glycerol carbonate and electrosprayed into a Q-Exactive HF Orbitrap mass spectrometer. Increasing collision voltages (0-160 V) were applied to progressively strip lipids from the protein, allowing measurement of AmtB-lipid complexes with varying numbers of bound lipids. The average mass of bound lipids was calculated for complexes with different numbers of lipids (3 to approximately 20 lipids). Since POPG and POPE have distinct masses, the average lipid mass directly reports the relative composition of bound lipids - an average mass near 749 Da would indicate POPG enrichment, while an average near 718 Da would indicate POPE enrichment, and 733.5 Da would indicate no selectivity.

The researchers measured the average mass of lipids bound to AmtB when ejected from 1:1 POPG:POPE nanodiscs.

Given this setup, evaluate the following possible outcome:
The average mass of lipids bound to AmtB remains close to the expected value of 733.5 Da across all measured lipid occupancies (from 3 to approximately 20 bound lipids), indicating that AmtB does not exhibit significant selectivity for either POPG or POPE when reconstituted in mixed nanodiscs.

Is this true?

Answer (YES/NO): NO